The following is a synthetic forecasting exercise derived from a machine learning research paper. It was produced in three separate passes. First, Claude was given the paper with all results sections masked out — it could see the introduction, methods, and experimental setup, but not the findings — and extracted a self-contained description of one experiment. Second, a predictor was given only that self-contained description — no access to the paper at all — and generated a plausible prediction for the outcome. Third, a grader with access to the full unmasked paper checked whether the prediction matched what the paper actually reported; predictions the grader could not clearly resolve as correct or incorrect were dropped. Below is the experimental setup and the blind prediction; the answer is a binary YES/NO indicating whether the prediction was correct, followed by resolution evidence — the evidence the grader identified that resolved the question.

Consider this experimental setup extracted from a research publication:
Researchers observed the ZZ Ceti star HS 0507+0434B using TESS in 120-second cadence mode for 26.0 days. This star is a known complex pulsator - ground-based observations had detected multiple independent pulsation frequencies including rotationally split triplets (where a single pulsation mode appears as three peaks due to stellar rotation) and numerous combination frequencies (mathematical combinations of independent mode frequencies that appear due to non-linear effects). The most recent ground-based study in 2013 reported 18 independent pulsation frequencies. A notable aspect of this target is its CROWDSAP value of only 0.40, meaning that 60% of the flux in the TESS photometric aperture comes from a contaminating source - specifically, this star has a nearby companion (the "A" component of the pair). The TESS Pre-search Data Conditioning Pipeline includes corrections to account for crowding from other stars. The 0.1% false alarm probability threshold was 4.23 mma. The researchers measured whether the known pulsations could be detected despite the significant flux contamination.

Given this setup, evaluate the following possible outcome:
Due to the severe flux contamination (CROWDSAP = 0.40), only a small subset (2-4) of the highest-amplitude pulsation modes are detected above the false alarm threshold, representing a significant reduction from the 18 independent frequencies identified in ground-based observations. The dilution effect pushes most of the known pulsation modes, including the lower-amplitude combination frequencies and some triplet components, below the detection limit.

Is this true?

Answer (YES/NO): YES